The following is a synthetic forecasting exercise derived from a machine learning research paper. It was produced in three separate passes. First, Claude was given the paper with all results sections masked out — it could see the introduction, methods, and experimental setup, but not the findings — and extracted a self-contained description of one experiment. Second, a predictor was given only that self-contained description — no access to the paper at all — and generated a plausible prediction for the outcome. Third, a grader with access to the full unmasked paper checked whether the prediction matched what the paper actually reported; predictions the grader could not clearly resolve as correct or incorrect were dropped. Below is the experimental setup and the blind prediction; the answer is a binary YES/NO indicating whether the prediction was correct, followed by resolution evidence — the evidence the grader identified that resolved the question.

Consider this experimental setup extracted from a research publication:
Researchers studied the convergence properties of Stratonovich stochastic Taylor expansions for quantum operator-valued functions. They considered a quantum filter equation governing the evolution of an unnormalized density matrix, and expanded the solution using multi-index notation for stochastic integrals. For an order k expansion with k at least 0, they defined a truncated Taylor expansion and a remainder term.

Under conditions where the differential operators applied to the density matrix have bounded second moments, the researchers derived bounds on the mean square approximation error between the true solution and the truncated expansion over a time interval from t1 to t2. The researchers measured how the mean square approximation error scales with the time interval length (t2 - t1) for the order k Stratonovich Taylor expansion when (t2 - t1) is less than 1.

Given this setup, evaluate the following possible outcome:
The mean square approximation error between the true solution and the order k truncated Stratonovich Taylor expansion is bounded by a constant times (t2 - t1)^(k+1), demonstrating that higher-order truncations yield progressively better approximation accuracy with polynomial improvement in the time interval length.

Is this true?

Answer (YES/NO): YES